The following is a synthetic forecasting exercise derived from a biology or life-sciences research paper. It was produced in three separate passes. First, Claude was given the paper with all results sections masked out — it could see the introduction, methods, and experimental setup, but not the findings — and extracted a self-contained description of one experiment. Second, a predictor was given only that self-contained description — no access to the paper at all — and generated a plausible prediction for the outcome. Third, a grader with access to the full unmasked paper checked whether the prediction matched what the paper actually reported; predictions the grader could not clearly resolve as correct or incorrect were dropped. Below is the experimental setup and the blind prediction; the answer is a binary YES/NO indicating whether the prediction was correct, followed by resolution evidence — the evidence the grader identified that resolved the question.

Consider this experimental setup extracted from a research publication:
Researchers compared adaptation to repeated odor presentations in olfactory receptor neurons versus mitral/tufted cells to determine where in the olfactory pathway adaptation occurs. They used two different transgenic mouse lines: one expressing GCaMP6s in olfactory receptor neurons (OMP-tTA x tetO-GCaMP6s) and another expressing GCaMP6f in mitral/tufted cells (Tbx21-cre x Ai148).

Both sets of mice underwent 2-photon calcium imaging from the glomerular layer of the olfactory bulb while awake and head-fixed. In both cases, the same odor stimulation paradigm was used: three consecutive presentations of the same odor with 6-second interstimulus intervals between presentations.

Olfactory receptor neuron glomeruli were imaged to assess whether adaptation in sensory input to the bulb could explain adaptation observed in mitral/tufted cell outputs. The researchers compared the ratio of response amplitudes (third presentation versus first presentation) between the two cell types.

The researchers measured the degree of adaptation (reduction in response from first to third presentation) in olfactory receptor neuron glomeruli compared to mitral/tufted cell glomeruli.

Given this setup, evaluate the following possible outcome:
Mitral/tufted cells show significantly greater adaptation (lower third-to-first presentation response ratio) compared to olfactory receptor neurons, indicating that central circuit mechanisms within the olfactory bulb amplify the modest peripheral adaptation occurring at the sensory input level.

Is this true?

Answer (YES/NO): NO